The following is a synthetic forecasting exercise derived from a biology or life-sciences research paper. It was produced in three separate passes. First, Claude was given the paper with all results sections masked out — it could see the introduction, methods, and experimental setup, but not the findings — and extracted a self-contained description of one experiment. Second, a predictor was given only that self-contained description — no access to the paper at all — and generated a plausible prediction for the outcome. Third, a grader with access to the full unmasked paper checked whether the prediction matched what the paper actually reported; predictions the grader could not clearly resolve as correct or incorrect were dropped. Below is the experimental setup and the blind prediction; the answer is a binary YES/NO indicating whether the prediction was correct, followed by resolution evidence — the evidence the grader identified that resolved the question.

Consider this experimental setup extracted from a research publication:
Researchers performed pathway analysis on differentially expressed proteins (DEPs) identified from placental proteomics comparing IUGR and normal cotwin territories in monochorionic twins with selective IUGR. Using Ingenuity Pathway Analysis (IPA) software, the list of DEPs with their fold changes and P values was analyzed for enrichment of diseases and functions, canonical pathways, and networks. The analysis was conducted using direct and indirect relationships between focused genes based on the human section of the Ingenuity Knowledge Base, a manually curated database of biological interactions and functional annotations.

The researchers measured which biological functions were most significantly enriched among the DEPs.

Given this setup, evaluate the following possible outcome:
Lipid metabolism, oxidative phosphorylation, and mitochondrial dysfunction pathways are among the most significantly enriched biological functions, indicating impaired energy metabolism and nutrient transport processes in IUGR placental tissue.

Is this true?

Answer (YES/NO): NO